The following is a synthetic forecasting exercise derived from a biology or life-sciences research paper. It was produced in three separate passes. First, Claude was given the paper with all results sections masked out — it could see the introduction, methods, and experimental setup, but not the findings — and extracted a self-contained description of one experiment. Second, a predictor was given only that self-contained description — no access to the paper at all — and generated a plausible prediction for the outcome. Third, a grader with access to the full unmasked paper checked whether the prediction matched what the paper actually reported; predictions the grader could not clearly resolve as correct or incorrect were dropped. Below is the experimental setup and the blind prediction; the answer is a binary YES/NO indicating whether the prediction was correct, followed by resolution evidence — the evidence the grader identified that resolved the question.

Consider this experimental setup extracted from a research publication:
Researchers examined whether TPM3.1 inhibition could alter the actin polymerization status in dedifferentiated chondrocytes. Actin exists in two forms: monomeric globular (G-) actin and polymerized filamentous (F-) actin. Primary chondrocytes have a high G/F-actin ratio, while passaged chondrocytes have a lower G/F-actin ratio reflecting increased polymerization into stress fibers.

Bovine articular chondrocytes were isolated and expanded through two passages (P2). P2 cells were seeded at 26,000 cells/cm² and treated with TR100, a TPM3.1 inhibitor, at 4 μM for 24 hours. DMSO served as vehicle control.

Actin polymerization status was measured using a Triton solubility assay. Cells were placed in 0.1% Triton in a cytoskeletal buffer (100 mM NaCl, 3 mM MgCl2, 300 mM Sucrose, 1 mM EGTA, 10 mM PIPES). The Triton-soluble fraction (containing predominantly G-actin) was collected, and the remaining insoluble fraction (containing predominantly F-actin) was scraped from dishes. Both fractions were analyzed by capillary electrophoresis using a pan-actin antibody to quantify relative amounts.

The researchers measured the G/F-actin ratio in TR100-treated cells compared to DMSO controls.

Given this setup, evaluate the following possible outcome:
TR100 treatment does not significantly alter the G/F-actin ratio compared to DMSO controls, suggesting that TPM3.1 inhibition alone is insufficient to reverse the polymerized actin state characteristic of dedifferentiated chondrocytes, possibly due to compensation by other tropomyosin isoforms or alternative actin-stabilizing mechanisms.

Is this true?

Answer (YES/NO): NO